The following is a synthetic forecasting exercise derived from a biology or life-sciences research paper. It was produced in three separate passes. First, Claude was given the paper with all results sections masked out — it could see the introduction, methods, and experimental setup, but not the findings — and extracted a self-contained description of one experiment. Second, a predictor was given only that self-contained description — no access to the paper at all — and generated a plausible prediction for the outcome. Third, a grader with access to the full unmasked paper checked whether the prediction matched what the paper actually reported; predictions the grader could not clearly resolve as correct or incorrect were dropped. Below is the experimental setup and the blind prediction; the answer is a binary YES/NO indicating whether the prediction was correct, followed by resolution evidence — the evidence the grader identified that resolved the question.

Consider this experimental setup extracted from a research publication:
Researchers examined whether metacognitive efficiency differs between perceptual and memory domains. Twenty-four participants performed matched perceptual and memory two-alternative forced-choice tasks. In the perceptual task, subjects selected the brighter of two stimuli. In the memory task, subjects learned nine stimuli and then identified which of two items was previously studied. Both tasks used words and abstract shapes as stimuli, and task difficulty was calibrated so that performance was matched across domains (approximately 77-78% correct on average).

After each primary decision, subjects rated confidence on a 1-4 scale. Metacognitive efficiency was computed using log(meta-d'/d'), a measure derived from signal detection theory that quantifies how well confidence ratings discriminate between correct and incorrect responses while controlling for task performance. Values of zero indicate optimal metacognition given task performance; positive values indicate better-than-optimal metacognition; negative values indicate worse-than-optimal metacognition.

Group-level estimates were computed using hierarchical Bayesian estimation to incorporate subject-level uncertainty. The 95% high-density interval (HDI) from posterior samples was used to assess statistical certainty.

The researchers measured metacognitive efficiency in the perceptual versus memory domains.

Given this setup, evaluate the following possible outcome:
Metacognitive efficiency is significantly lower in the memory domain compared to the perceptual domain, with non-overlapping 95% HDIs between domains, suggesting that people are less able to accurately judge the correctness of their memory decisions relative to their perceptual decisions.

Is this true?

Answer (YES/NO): NO